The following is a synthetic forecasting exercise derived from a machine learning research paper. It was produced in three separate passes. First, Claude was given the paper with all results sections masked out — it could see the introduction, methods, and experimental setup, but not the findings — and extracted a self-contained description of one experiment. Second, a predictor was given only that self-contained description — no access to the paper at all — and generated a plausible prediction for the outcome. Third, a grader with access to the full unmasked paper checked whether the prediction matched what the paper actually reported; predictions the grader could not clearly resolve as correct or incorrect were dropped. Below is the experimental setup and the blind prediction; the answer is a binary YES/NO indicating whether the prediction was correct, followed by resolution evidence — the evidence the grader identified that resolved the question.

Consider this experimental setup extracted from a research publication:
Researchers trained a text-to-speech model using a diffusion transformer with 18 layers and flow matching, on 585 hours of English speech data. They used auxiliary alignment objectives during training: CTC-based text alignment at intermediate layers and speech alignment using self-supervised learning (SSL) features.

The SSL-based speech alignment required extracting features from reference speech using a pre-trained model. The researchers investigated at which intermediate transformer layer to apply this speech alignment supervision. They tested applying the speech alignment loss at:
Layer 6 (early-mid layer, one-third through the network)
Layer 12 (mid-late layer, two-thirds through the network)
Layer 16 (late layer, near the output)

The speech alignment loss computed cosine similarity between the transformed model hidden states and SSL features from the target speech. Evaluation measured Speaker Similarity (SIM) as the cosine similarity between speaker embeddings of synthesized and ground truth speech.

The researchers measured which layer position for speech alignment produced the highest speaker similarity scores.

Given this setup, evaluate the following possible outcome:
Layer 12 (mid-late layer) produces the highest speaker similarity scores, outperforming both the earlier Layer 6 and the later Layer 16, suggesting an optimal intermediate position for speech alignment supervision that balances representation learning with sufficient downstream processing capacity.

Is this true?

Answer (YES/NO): YES